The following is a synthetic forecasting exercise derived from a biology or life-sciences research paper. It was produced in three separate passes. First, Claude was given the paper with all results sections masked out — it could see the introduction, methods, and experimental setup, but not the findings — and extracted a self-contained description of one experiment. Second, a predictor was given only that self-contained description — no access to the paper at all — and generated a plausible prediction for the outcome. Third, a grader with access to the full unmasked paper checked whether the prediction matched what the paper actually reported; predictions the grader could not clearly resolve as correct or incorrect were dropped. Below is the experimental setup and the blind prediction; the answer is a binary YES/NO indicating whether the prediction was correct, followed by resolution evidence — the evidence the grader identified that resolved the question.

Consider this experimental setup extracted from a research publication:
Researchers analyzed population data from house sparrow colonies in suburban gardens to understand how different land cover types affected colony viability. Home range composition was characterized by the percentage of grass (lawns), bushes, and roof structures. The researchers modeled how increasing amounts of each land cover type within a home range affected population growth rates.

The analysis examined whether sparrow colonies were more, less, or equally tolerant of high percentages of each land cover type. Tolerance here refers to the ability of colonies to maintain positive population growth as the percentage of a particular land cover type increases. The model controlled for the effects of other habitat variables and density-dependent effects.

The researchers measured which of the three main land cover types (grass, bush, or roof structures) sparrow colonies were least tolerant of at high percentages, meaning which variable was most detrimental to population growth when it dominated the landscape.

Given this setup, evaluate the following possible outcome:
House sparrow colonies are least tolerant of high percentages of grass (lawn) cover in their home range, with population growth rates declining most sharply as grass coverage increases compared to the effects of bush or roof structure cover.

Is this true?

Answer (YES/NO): YES